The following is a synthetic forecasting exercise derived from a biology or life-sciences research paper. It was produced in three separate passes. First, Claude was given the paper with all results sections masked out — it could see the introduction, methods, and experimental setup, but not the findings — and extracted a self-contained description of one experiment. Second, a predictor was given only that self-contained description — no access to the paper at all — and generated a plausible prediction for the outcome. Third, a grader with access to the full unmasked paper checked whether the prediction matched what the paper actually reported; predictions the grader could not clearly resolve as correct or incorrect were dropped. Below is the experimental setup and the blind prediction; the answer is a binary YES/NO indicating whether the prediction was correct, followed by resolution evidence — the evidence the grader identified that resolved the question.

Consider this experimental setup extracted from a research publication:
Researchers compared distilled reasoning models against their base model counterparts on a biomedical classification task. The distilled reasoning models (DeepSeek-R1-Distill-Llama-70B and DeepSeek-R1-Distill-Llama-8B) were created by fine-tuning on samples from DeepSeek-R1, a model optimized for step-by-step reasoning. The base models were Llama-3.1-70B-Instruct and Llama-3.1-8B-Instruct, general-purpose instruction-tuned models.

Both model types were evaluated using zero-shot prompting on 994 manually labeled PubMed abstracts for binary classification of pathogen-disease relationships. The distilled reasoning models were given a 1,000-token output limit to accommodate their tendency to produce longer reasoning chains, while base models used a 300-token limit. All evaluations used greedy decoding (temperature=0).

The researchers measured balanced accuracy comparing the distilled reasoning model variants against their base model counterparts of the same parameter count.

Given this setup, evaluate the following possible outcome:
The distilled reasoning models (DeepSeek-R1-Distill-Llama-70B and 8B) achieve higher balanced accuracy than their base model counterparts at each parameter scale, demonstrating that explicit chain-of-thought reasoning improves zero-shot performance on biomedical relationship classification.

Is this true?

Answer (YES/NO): NO